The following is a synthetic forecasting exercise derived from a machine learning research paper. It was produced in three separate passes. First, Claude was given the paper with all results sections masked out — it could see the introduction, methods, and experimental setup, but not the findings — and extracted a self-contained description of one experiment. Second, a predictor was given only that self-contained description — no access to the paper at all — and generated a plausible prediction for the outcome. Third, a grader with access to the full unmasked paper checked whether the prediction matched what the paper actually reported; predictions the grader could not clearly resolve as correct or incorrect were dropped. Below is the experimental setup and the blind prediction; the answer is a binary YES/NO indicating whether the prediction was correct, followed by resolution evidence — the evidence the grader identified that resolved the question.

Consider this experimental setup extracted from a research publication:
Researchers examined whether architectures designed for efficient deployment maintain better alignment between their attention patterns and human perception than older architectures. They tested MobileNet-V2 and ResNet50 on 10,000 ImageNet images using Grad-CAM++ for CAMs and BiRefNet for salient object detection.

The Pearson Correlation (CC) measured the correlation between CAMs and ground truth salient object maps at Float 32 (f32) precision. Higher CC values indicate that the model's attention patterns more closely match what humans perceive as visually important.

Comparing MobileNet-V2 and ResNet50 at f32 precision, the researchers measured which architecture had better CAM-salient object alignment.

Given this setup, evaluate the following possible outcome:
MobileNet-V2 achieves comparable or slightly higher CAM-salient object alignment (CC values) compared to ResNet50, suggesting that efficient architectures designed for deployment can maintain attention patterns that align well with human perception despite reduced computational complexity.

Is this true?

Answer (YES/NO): NO